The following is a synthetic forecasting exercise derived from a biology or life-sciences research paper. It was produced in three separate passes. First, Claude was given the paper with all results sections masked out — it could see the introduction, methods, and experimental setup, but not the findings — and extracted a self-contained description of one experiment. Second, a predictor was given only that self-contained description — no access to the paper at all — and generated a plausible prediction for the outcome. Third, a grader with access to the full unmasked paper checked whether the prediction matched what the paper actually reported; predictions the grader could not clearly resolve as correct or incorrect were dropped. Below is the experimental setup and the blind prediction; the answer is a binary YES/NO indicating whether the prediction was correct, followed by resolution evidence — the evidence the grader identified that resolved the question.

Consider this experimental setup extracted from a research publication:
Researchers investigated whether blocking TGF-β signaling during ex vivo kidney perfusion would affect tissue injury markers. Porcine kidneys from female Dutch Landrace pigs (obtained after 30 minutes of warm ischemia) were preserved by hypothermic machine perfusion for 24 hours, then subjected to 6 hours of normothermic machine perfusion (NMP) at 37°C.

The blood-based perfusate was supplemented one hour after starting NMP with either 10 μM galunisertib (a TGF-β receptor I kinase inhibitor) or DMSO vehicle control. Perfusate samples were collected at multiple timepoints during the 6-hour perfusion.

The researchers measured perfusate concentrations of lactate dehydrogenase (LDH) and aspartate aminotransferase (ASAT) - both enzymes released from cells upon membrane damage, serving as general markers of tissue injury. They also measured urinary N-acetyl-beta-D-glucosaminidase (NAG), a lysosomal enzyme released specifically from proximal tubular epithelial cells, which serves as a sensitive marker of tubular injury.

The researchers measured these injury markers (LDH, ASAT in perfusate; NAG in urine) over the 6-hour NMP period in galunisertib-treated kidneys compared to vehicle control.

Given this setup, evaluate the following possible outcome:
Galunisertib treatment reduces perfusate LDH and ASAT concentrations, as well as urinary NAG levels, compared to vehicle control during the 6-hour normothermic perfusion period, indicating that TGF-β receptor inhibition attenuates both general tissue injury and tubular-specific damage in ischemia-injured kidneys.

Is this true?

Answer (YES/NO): NO